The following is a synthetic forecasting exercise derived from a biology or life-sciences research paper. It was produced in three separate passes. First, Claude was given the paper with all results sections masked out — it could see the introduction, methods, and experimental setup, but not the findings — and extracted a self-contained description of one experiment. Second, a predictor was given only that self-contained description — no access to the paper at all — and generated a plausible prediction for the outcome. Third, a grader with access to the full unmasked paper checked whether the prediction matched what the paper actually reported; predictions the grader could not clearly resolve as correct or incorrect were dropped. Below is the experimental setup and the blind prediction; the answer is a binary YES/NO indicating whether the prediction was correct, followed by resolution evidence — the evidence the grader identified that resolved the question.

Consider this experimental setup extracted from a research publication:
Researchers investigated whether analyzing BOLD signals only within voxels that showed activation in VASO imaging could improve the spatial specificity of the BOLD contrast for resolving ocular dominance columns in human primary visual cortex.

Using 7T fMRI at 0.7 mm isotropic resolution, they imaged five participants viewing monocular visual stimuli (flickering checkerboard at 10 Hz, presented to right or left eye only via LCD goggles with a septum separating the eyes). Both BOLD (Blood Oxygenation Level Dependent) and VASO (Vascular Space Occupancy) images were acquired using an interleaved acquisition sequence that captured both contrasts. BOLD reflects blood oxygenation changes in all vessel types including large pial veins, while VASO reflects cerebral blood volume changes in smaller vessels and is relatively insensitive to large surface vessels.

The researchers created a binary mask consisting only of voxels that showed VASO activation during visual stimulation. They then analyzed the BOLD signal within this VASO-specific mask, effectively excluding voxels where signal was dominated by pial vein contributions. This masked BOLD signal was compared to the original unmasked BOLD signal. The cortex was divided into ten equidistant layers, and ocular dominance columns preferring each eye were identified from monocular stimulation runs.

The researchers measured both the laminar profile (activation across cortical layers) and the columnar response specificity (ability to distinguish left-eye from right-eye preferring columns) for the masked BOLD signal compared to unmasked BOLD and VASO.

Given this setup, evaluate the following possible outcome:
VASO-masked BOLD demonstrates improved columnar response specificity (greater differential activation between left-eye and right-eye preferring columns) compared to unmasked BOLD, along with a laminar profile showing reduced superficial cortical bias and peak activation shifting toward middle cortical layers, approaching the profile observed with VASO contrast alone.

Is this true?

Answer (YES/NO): NO